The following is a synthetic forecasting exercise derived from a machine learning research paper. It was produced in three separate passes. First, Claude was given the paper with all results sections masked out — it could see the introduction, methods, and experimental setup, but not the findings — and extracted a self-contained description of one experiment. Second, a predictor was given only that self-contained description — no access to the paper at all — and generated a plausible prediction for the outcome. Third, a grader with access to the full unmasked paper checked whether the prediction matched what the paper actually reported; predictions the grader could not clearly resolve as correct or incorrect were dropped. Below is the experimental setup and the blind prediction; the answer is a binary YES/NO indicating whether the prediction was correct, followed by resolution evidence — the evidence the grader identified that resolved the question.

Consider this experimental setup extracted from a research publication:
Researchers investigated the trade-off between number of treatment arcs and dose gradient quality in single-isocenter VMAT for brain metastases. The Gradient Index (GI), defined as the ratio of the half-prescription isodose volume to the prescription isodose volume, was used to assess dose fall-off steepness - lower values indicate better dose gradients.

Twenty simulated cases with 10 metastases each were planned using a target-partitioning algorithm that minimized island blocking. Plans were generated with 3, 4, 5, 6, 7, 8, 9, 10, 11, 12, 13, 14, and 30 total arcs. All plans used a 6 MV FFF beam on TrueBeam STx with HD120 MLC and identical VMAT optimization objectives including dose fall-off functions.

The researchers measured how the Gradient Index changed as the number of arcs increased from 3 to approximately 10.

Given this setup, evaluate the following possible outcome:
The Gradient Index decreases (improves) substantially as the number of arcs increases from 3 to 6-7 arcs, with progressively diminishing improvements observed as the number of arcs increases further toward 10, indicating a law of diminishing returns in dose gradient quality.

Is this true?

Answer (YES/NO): YES